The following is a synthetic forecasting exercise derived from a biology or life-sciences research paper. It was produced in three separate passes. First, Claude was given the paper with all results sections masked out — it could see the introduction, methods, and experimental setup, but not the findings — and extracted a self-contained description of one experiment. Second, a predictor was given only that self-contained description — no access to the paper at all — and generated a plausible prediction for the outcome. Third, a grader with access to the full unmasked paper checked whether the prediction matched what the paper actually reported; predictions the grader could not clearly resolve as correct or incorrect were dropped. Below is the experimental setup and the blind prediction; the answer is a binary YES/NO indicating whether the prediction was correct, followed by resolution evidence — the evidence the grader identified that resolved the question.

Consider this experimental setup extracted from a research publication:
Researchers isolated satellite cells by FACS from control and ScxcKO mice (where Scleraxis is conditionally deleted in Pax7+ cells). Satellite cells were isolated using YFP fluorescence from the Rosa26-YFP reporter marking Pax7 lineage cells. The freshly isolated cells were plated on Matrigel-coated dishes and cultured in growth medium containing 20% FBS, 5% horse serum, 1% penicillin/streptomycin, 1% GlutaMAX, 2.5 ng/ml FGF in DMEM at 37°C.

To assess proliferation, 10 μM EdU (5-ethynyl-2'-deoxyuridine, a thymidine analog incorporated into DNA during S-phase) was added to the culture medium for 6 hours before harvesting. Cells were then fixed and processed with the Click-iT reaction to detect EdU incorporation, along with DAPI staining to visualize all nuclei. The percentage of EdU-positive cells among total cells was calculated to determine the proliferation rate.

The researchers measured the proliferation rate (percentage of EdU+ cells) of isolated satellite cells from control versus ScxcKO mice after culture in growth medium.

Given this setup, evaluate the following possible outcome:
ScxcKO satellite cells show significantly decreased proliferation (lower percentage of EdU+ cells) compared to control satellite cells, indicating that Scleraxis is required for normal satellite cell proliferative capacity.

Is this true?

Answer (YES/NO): YES